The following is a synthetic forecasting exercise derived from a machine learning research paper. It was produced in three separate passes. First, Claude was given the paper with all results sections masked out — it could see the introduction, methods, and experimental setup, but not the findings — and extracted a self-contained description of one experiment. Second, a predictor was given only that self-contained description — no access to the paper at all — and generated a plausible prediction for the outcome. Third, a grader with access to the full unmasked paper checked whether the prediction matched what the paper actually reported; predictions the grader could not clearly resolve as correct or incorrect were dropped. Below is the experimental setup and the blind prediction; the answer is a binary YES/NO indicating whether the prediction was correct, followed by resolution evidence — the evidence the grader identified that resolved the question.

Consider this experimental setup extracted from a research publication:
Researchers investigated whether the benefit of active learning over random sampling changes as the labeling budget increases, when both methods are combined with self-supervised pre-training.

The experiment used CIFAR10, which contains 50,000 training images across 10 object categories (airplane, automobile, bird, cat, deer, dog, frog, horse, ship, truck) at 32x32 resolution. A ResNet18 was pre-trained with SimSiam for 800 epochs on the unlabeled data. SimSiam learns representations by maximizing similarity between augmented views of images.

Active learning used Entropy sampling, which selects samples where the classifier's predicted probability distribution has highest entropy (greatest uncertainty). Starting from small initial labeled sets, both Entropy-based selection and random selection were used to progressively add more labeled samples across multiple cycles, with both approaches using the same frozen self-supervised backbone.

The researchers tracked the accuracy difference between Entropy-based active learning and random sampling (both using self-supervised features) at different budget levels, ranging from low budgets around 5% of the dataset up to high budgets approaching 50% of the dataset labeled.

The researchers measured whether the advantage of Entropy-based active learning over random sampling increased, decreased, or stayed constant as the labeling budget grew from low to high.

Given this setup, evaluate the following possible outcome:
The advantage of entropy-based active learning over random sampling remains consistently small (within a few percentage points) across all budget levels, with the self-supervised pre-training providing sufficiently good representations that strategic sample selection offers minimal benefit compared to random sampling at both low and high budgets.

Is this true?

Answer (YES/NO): NO